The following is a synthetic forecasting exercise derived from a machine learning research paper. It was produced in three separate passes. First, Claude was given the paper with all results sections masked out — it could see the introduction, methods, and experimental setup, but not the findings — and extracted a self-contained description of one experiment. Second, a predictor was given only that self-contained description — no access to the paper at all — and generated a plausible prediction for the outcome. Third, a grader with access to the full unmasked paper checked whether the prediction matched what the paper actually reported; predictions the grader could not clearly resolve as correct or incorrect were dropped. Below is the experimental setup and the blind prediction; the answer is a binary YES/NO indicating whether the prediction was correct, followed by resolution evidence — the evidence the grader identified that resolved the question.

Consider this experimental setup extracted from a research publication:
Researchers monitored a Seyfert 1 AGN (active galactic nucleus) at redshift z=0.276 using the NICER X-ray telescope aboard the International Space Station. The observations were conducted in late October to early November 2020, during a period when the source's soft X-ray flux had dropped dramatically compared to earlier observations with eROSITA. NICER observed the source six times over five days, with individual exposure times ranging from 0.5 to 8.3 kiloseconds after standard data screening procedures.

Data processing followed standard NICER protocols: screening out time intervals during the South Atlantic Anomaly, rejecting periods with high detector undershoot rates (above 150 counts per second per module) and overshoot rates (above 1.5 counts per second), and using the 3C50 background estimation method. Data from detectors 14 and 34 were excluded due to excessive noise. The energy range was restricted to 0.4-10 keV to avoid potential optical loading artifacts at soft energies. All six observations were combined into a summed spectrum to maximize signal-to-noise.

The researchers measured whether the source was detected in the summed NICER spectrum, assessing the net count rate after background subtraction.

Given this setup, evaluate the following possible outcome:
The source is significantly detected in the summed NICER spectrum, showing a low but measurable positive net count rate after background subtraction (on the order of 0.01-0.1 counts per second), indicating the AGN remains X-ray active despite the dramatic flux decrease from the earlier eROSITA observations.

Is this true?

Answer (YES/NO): NO